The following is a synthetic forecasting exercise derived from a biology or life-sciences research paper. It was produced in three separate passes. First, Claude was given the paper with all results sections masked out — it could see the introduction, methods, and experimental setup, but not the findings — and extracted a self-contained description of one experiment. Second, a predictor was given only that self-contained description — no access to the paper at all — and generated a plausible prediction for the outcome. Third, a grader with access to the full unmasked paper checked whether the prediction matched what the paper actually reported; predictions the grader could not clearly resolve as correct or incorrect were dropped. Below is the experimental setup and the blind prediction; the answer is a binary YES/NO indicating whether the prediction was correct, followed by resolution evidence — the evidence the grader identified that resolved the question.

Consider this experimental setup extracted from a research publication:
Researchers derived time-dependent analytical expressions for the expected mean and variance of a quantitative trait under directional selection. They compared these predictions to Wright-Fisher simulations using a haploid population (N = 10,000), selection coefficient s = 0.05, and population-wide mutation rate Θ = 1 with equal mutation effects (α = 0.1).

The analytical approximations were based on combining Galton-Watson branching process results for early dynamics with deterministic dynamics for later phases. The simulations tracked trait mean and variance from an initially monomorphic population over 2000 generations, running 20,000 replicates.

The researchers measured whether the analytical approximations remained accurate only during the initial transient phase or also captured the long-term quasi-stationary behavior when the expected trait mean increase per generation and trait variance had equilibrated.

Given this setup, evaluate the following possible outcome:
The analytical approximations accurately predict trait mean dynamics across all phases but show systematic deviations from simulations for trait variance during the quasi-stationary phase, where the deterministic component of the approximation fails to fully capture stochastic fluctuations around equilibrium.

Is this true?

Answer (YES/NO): NO